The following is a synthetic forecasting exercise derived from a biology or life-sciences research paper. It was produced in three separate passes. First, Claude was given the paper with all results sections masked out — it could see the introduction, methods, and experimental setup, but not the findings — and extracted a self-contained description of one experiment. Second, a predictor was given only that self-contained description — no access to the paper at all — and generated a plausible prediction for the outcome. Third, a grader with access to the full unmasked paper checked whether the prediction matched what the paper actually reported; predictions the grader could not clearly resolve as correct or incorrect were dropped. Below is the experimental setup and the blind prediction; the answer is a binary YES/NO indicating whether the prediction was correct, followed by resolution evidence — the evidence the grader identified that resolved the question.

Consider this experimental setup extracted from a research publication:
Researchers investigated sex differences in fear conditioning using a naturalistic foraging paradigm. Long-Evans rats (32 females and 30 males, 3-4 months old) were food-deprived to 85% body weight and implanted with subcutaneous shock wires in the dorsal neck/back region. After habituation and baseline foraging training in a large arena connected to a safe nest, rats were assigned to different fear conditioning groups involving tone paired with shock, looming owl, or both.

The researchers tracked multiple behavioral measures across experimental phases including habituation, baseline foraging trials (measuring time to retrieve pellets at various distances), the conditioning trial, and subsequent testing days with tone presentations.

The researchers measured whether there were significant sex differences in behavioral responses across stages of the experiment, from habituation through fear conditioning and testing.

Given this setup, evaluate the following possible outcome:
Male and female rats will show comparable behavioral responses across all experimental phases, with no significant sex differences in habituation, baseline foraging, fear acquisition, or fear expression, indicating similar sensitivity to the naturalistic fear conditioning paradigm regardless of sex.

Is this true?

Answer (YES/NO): NO